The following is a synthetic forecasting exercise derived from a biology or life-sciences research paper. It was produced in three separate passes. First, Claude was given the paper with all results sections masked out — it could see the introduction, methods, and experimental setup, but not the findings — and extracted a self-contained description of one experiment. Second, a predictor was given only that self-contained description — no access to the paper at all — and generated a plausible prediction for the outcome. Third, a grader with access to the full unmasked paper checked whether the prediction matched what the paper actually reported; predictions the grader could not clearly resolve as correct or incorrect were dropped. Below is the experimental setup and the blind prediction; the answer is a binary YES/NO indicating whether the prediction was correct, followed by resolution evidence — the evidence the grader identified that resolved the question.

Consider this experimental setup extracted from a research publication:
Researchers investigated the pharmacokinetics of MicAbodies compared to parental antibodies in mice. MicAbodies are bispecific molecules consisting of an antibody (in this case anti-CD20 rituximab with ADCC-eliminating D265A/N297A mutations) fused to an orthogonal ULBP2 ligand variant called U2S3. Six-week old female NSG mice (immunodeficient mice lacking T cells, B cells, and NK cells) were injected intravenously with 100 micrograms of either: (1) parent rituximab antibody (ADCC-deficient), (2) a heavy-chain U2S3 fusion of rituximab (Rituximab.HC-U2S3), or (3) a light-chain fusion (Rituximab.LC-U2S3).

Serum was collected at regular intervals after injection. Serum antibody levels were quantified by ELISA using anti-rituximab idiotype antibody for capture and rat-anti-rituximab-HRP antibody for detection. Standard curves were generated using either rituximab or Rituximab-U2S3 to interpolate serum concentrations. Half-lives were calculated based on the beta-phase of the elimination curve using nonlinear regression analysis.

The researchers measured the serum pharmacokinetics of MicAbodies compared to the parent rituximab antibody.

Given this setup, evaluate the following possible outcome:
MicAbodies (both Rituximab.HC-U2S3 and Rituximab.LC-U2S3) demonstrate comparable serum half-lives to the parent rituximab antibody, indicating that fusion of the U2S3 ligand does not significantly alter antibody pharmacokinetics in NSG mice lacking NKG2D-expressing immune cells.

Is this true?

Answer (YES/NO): NO